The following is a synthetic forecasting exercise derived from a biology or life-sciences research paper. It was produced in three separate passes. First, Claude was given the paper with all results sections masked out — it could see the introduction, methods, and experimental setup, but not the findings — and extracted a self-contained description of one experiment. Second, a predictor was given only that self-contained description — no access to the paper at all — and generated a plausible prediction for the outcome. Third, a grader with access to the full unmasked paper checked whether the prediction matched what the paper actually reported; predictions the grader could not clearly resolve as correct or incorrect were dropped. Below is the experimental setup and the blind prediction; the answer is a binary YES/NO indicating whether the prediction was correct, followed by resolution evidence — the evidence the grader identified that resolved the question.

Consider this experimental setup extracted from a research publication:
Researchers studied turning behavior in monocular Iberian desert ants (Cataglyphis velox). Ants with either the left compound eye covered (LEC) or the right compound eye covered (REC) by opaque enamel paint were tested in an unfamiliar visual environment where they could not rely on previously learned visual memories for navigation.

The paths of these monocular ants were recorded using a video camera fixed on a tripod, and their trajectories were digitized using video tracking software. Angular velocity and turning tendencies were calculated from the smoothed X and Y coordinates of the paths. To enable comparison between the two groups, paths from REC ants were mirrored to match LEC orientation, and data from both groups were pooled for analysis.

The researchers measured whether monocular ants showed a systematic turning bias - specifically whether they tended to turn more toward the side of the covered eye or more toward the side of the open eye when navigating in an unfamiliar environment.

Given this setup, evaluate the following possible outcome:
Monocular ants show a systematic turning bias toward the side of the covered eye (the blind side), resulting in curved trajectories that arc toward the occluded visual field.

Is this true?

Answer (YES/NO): NO